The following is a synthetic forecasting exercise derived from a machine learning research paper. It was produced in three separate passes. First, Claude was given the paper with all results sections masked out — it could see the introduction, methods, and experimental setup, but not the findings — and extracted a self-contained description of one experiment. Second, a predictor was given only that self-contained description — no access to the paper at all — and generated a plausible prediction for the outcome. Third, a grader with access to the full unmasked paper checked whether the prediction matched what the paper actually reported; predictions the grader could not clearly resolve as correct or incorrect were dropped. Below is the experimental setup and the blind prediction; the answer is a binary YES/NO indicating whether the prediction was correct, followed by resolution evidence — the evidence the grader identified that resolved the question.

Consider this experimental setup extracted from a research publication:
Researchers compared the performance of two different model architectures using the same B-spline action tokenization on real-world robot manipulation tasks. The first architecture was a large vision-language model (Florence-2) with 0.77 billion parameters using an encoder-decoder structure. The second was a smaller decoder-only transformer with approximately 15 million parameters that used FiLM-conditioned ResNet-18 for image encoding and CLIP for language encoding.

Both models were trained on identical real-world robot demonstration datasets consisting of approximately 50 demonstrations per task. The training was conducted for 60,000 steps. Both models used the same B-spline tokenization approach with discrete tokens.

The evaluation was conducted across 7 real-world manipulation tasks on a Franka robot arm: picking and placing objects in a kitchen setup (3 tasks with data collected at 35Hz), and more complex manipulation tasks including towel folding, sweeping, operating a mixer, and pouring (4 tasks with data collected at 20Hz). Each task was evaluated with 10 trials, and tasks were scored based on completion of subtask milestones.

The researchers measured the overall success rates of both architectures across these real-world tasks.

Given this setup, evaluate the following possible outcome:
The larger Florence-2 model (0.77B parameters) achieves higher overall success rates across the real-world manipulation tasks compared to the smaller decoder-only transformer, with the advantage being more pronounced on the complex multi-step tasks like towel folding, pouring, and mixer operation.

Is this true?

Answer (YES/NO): NO